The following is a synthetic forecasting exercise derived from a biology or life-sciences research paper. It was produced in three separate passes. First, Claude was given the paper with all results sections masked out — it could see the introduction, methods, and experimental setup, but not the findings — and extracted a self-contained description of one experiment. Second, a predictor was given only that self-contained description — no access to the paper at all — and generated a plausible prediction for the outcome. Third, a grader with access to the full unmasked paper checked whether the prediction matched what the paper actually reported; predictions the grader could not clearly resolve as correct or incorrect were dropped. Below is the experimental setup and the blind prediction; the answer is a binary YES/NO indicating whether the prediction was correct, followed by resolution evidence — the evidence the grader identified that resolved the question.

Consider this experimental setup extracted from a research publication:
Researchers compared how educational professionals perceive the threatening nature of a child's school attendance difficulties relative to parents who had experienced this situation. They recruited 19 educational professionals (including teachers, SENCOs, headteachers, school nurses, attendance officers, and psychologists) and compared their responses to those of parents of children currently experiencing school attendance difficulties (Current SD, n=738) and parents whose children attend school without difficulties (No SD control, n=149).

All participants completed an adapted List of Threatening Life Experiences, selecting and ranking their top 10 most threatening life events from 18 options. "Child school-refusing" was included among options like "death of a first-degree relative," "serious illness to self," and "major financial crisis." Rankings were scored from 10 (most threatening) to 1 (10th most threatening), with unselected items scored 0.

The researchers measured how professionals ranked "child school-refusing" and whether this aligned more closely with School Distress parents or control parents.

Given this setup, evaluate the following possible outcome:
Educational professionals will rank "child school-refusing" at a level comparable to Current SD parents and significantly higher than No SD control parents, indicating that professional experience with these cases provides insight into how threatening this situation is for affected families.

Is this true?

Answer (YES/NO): YES